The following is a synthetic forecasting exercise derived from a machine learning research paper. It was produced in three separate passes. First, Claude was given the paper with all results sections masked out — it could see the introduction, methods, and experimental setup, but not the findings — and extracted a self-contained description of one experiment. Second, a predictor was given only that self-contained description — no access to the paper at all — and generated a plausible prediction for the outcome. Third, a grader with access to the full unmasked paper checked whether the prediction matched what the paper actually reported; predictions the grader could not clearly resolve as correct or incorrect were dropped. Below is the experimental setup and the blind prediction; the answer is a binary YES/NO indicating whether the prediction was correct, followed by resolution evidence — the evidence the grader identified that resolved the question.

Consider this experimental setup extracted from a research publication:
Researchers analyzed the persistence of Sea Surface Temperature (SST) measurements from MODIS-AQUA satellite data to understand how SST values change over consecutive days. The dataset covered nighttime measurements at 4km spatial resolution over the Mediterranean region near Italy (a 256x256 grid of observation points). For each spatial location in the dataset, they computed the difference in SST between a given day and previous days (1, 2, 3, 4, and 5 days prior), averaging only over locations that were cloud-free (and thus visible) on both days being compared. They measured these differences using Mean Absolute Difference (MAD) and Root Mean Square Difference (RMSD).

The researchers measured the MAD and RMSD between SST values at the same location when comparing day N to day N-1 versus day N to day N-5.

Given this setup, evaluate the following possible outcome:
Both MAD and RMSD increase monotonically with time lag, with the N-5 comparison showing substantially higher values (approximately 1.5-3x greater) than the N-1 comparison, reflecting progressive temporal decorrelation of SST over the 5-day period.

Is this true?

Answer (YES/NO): YES